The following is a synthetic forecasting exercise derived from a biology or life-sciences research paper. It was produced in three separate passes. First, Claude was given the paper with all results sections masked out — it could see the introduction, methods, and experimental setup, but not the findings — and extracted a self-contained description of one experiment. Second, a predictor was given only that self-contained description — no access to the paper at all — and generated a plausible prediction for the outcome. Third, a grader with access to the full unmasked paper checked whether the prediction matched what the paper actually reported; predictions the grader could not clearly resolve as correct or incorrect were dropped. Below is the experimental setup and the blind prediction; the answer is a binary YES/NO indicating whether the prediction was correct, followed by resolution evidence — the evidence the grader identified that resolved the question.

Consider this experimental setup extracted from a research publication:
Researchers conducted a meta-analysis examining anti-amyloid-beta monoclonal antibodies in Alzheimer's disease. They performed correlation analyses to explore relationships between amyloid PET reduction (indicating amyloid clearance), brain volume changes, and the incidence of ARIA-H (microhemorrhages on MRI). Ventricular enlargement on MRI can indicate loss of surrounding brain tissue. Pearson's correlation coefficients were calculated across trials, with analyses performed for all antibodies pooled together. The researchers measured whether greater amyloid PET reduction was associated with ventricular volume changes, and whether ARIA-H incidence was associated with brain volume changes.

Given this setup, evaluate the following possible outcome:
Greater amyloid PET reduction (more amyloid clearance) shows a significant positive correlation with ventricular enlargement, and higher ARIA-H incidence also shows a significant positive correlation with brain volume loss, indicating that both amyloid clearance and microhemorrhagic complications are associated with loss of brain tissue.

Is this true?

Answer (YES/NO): NO